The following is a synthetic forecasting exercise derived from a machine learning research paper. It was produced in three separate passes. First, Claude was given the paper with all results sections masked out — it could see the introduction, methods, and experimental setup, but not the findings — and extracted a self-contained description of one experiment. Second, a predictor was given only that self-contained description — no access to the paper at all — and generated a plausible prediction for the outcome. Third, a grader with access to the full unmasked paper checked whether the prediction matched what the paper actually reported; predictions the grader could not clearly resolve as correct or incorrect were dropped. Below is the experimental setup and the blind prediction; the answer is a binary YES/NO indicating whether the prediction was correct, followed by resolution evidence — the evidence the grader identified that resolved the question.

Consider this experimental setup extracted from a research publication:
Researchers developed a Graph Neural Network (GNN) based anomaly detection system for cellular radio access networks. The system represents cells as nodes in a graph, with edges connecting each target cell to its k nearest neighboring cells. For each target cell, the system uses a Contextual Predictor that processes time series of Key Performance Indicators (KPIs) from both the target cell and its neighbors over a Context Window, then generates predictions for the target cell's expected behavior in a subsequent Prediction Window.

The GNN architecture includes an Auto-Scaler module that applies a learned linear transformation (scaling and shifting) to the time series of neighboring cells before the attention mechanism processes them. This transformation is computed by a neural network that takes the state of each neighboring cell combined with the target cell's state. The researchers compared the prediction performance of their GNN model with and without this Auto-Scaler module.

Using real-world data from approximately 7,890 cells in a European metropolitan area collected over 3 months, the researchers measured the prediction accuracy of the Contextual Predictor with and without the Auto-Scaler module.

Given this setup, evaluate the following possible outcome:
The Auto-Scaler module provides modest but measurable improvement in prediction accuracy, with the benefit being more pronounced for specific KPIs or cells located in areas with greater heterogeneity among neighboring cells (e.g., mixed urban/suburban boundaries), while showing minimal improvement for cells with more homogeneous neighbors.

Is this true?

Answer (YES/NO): NO